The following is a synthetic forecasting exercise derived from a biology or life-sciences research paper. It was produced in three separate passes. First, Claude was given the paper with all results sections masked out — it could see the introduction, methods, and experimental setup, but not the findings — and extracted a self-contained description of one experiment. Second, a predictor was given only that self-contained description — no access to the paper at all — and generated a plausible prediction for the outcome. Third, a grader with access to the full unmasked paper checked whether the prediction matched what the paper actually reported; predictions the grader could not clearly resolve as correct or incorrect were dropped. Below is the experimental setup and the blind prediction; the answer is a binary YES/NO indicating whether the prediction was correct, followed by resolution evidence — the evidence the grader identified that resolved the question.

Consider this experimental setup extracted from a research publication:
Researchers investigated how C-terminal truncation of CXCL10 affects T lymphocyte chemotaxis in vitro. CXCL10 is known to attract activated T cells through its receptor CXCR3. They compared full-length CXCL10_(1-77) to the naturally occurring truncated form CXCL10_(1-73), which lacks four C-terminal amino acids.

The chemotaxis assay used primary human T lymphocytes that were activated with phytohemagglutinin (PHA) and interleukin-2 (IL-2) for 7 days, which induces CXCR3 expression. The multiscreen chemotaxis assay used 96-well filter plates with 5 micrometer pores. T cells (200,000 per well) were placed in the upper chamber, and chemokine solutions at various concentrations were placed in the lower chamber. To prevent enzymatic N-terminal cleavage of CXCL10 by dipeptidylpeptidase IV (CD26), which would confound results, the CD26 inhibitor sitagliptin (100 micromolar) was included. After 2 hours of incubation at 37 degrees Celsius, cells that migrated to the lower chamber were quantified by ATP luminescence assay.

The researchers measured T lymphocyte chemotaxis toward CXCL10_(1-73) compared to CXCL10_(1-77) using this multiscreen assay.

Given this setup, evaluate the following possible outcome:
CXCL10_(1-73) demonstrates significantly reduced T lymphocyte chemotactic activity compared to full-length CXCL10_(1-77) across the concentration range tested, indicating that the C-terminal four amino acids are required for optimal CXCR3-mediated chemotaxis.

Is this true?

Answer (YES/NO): YES